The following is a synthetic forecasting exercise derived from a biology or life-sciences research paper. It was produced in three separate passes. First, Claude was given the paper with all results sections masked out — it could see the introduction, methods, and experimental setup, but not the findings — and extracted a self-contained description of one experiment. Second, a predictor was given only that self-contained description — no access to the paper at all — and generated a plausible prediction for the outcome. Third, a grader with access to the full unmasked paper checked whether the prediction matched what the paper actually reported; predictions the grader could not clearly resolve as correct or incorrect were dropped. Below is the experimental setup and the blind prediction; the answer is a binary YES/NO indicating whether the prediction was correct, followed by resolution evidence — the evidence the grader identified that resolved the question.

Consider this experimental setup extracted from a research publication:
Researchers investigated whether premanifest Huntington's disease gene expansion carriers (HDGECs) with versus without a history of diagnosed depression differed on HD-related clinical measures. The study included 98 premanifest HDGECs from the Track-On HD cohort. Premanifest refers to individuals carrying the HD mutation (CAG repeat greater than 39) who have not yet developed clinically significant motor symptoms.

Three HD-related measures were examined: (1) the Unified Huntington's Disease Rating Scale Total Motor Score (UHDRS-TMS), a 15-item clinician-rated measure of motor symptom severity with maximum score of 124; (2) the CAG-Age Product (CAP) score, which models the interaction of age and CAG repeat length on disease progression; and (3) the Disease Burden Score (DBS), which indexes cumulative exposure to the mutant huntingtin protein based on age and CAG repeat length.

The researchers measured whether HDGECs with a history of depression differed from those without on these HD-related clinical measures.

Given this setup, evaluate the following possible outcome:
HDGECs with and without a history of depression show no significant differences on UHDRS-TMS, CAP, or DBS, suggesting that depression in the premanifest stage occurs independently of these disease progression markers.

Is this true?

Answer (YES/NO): YES